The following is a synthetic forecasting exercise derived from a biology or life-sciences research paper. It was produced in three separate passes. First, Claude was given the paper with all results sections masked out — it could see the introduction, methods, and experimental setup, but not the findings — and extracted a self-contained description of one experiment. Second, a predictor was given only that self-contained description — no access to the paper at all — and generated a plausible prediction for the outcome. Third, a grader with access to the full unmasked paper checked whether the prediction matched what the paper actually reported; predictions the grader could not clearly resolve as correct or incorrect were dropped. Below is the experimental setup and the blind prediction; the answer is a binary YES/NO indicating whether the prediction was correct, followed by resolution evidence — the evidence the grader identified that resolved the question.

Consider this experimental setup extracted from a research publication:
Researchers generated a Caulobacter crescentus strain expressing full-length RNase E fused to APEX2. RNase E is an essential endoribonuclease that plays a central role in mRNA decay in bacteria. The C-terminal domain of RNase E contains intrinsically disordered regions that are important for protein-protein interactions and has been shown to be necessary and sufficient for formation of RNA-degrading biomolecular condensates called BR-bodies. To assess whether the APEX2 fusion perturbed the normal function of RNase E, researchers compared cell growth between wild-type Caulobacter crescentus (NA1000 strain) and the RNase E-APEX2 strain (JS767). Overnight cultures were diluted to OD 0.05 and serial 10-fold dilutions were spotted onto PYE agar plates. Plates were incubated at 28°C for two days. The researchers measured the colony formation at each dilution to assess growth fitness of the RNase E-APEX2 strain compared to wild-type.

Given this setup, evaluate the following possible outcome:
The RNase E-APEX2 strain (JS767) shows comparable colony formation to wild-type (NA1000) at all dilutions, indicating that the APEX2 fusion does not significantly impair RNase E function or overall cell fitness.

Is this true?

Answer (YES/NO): YES